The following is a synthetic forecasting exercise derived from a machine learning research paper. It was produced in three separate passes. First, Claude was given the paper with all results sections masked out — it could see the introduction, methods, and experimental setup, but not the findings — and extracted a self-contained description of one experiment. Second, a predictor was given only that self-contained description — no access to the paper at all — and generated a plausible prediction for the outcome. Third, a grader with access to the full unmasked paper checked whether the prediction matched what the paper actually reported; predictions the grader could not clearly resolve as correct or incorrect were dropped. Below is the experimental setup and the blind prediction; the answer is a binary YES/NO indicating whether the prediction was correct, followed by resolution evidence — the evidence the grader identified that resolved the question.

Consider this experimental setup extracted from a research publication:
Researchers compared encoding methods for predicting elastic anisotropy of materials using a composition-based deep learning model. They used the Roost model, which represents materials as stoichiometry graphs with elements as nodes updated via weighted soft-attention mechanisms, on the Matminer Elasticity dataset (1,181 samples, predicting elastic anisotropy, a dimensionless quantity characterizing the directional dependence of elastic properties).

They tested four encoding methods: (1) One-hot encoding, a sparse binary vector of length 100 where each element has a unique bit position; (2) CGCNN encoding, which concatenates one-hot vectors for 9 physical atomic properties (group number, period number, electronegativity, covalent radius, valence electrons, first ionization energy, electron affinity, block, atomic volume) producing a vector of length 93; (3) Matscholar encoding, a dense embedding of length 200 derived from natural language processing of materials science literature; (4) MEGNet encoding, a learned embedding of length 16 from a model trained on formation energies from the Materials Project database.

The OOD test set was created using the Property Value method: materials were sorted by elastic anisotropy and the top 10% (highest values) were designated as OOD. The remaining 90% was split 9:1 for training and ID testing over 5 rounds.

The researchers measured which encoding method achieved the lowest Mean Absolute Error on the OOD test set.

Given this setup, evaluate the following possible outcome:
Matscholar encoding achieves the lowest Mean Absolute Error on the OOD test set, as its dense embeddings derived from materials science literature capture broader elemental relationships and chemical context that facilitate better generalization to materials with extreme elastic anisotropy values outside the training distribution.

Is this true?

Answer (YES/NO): NO